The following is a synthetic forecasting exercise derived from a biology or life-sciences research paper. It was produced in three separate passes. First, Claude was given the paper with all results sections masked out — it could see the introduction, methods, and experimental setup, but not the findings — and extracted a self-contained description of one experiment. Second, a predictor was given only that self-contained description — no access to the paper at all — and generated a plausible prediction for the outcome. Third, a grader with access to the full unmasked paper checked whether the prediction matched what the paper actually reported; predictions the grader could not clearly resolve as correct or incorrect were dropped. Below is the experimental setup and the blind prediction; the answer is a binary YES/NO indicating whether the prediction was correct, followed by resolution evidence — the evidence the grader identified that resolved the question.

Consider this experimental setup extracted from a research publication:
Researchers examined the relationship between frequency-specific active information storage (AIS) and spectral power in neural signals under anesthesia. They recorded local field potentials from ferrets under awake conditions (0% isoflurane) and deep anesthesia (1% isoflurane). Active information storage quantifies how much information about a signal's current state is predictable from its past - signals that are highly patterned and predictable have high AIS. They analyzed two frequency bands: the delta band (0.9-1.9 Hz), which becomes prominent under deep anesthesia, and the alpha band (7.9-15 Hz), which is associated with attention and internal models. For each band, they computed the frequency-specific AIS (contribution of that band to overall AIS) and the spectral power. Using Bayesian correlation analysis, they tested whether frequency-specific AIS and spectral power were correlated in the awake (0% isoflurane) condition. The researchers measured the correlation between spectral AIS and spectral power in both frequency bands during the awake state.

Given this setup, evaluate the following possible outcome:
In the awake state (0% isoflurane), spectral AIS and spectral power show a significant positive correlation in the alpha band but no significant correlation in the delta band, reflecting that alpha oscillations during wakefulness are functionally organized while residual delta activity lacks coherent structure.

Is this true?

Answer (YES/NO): NO